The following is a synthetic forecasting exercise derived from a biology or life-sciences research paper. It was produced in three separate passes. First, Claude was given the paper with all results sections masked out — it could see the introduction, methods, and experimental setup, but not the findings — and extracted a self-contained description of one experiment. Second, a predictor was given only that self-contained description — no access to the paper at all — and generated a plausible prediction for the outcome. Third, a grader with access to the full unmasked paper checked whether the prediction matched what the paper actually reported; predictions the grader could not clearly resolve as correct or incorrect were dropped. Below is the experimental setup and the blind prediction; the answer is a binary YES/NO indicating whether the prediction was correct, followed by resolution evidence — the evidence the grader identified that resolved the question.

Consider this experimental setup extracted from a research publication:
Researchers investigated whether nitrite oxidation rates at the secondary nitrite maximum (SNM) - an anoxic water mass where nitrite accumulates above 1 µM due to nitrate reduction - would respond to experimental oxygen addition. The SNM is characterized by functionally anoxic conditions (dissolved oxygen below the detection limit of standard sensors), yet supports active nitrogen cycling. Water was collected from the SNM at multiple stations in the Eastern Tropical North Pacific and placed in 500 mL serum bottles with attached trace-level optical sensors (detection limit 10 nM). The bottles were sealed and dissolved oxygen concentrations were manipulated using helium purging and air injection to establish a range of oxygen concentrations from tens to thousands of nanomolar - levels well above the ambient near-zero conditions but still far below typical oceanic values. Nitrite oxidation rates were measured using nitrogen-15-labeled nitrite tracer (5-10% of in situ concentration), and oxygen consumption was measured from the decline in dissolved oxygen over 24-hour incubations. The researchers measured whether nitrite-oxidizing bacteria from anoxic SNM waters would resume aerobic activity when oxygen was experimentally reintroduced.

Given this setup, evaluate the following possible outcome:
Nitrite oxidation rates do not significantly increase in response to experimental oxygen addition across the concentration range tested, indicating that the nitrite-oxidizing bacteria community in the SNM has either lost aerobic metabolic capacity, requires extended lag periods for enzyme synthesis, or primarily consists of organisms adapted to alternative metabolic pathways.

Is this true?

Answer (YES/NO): NO